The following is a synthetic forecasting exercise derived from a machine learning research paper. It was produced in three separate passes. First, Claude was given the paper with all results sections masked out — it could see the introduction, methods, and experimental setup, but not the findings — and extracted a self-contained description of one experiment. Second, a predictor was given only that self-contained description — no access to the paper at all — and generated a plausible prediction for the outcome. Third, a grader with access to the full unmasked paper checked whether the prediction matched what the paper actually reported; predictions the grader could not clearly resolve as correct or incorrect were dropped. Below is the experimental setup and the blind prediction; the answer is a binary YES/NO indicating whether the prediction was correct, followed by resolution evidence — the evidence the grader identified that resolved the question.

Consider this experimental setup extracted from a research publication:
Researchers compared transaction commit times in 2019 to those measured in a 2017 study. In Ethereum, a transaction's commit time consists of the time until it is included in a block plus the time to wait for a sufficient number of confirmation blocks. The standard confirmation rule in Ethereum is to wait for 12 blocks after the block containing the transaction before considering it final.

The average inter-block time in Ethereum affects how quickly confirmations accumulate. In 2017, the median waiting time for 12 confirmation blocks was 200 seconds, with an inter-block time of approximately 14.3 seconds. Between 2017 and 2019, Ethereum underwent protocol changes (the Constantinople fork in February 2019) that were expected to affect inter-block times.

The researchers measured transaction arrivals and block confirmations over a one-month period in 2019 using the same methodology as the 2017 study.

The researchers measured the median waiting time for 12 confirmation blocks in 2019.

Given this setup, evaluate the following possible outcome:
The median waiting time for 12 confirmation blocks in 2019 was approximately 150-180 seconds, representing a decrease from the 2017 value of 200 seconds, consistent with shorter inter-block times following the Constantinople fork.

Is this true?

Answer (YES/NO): NO